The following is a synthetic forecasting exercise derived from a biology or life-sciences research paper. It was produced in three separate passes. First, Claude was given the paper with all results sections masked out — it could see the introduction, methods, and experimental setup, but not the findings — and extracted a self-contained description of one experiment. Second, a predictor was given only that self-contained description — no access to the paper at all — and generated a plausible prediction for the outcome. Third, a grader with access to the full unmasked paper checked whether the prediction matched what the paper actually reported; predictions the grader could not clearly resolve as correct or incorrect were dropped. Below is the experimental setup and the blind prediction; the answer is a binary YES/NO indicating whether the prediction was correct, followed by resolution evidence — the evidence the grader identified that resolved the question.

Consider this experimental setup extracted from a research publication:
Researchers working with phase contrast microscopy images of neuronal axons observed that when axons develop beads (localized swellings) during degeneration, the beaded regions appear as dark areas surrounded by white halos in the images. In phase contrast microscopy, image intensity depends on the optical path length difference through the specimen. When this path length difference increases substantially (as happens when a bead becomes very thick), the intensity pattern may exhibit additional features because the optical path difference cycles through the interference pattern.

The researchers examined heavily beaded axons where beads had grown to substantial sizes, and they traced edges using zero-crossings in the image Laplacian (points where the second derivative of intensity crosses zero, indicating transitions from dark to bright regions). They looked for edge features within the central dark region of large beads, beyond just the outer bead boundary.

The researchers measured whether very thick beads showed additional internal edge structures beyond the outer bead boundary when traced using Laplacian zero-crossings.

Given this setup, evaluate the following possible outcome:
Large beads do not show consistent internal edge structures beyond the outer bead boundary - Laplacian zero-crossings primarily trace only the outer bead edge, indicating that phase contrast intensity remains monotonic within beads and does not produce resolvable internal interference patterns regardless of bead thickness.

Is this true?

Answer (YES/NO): NO